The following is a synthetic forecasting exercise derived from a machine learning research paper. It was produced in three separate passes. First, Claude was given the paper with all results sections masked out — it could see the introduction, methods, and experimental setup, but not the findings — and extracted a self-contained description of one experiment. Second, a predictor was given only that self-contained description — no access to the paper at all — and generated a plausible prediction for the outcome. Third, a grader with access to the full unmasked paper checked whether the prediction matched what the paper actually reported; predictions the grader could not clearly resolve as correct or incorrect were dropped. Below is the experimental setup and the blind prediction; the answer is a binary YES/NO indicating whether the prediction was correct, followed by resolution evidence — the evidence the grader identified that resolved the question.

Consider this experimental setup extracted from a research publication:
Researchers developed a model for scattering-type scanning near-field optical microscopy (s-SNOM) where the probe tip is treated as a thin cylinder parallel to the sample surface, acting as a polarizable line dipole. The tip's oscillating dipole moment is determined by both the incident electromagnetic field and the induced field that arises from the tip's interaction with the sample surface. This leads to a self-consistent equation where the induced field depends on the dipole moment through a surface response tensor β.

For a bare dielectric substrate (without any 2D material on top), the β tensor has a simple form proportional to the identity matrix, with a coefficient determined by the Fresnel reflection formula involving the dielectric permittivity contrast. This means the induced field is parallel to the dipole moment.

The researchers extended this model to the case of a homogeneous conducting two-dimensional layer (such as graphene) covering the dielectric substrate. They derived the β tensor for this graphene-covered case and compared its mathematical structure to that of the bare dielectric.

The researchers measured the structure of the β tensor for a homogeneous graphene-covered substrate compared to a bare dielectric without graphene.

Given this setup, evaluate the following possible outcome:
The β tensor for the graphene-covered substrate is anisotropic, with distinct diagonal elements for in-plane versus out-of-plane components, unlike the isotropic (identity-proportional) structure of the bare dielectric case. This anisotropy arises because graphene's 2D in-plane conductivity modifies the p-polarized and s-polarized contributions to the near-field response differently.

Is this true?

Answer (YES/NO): NO